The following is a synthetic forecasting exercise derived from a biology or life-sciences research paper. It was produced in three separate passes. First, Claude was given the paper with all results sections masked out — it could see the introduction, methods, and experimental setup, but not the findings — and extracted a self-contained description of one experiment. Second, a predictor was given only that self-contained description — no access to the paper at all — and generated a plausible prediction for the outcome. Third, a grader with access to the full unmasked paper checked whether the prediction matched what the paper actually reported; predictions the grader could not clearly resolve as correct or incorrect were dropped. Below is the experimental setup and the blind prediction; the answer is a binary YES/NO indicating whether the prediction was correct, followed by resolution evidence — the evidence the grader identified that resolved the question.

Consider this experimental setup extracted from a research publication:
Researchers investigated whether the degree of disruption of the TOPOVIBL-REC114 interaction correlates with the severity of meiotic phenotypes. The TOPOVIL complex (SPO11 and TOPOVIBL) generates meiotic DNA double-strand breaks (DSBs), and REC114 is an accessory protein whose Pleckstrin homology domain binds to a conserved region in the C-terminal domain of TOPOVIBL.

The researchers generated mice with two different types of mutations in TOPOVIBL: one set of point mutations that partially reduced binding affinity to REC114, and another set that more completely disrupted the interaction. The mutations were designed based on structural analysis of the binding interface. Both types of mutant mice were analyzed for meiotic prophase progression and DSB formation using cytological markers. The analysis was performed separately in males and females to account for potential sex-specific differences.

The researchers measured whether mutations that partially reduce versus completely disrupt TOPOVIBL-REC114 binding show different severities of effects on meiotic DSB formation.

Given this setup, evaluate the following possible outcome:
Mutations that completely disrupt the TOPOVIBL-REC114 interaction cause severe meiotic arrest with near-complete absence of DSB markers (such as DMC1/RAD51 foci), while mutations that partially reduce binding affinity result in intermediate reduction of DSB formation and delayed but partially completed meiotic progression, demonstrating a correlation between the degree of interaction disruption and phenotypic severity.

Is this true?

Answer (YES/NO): NO